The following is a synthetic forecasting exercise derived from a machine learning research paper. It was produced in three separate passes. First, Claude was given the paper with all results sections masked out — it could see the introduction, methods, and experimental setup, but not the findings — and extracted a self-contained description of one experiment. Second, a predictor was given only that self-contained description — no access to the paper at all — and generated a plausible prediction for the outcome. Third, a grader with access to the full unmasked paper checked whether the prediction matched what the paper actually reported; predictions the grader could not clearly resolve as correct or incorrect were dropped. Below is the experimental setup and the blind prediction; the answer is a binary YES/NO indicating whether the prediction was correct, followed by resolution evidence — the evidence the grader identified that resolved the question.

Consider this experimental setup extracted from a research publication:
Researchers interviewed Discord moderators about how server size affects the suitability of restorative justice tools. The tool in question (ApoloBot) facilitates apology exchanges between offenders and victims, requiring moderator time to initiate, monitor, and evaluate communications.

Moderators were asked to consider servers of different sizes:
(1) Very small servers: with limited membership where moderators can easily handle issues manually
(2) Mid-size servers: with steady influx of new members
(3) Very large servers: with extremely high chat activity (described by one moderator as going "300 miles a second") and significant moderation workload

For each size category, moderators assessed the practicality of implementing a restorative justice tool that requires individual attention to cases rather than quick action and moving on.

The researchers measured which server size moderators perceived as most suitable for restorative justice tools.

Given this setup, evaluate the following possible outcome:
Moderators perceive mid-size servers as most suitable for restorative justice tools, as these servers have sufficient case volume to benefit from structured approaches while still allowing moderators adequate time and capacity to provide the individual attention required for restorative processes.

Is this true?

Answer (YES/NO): YES